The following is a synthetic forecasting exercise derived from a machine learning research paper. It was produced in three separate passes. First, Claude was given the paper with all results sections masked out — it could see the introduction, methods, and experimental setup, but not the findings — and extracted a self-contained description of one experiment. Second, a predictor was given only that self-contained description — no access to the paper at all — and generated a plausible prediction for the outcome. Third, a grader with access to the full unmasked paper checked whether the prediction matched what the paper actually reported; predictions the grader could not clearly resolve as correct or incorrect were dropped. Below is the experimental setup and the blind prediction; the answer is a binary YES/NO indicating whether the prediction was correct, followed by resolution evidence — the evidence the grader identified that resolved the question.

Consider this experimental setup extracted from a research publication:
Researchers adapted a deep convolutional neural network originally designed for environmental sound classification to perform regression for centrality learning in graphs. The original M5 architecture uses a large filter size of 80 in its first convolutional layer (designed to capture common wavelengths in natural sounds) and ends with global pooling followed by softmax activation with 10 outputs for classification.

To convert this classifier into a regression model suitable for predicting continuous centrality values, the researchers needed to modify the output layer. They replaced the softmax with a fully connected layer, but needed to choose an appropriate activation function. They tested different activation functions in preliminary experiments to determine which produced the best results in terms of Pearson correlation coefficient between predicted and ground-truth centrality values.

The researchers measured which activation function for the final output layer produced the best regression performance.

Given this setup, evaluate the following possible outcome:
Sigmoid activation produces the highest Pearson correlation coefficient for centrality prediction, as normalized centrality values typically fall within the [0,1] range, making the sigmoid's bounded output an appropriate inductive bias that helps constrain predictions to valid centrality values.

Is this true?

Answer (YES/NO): NO